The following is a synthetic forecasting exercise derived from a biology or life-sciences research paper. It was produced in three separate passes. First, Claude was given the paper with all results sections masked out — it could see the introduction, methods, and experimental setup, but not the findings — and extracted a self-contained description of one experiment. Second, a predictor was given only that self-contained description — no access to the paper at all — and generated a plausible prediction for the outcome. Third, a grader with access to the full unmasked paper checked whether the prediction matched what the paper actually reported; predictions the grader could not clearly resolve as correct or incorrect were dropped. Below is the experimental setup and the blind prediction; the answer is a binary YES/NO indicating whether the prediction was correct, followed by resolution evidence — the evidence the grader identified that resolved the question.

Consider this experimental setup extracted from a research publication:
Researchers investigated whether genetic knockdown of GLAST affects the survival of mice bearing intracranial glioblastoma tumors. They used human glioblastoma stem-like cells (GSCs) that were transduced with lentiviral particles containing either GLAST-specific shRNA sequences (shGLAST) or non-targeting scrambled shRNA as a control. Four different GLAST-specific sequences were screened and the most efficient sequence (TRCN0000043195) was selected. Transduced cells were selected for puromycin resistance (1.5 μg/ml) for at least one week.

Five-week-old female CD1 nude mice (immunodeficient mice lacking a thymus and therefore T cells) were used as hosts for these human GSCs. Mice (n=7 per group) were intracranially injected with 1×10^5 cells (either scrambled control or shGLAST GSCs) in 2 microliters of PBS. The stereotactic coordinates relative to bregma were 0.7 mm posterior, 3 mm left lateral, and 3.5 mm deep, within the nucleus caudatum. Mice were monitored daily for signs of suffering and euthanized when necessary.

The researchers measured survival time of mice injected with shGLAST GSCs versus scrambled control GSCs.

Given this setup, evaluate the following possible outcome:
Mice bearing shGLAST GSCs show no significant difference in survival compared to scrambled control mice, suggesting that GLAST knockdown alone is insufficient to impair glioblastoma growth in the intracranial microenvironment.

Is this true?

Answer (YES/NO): NO